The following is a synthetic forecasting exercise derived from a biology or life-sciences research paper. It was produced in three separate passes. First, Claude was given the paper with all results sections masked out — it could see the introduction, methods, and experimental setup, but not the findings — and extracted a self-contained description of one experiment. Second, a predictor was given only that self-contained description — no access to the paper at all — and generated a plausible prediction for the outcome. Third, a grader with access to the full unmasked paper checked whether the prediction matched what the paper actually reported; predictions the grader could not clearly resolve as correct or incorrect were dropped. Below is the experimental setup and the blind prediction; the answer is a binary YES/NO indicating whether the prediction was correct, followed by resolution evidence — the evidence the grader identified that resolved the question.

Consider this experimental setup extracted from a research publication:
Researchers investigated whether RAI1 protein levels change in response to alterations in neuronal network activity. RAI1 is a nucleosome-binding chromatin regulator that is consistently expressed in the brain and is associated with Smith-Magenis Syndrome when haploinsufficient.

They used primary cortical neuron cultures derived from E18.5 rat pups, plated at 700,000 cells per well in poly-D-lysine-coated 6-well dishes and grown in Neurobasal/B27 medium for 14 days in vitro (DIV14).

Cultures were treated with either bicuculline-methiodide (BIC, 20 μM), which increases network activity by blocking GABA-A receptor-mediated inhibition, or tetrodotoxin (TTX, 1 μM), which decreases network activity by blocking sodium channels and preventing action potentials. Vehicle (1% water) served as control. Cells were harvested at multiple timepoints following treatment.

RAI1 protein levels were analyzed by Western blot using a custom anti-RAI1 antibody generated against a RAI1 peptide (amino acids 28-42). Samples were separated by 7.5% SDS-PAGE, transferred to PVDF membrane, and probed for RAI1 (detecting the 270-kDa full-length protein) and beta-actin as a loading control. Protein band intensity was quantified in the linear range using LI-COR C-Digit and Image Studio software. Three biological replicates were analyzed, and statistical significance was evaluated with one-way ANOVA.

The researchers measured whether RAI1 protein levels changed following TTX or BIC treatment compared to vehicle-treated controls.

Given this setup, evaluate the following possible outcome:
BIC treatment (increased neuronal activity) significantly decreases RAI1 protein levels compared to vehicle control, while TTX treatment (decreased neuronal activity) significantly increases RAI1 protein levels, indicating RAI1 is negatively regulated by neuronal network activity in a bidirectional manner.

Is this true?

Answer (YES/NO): NO